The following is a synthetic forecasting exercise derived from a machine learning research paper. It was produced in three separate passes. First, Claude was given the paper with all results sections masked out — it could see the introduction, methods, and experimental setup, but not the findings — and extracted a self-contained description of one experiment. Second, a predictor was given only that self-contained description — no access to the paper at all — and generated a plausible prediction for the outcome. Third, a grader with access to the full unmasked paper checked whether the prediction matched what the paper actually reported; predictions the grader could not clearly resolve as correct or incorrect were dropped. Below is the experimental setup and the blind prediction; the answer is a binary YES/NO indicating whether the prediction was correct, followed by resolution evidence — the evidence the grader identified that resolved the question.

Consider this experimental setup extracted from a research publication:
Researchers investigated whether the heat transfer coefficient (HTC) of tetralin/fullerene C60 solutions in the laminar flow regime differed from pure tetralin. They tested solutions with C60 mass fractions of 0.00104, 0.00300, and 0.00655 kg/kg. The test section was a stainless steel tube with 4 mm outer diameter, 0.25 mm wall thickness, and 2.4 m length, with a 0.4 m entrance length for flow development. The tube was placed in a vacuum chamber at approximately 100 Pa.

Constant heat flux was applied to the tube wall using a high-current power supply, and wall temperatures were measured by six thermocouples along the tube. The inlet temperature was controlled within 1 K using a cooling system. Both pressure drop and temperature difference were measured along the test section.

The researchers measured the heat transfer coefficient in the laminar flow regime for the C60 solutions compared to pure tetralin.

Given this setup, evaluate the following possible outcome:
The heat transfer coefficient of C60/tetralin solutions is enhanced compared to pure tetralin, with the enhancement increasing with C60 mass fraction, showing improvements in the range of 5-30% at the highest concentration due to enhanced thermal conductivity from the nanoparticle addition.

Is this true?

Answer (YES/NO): NO